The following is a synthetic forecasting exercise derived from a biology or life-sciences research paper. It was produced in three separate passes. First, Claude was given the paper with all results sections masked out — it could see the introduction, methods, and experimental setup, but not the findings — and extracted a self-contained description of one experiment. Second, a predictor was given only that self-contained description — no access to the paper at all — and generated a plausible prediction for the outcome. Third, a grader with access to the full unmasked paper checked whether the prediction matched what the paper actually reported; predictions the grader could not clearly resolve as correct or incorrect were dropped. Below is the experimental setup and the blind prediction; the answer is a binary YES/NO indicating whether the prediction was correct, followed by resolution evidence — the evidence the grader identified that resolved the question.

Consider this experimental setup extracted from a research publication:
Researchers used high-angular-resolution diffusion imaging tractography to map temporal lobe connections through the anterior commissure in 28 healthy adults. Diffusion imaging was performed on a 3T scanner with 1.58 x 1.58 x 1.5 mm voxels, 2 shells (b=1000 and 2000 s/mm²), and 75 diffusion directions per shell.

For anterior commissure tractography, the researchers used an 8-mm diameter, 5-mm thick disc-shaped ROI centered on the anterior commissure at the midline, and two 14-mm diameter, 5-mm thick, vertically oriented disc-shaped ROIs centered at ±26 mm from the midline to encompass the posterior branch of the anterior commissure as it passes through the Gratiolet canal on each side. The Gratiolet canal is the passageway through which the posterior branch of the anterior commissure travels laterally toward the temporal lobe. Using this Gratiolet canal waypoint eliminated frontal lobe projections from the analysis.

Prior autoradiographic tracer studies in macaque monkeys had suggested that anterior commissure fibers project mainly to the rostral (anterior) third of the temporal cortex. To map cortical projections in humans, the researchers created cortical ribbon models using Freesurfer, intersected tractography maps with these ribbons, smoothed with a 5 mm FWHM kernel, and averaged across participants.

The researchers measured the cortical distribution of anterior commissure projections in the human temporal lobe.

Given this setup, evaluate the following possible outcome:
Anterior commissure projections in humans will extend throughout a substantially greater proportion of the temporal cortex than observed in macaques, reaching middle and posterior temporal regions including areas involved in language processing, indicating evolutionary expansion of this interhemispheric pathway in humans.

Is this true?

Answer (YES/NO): NO